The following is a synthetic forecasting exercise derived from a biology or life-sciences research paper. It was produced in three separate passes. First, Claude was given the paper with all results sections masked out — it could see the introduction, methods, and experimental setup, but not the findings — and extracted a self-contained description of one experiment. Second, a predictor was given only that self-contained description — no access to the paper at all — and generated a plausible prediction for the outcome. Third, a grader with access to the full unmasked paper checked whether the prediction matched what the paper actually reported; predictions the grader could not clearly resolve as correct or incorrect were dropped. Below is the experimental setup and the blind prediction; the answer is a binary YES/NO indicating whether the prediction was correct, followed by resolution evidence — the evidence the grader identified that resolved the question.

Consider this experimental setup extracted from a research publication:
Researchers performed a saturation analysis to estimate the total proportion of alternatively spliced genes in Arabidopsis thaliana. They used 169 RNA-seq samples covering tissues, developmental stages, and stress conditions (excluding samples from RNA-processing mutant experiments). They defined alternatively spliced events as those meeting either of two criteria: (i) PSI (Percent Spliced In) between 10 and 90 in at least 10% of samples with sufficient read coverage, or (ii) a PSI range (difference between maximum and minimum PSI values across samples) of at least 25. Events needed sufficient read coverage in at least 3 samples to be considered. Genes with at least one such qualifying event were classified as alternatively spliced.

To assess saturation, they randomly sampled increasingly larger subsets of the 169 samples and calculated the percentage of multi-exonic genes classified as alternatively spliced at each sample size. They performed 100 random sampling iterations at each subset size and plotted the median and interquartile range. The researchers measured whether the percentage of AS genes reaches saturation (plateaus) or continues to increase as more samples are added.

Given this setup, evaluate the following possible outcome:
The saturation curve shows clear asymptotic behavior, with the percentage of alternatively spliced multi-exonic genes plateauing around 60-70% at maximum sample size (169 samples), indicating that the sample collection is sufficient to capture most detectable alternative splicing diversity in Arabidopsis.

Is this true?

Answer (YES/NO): NO